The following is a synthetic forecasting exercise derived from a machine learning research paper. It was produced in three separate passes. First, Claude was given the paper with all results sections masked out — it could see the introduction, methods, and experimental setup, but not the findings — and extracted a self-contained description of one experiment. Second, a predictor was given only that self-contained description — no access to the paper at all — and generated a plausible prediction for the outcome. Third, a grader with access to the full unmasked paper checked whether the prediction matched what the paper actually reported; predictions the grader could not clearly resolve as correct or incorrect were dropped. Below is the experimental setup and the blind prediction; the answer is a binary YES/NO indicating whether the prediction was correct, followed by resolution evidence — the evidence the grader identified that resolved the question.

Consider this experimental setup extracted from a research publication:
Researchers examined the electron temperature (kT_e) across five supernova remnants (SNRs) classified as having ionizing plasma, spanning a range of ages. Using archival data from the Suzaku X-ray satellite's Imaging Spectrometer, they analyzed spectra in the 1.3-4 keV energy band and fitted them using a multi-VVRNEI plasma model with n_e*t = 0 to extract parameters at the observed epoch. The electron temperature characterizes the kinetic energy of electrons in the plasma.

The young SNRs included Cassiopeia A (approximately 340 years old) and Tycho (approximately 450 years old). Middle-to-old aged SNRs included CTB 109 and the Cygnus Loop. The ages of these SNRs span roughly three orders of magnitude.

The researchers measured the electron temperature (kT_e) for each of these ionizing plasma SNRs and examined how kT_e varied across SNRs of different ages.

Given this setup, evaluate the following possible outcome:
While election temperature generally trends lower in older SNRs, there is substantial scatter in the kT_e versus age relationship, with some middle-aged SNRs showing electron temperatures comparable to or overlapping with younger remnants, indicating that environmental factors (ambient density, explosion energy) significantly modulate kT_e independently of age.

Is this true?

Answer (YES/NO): NO